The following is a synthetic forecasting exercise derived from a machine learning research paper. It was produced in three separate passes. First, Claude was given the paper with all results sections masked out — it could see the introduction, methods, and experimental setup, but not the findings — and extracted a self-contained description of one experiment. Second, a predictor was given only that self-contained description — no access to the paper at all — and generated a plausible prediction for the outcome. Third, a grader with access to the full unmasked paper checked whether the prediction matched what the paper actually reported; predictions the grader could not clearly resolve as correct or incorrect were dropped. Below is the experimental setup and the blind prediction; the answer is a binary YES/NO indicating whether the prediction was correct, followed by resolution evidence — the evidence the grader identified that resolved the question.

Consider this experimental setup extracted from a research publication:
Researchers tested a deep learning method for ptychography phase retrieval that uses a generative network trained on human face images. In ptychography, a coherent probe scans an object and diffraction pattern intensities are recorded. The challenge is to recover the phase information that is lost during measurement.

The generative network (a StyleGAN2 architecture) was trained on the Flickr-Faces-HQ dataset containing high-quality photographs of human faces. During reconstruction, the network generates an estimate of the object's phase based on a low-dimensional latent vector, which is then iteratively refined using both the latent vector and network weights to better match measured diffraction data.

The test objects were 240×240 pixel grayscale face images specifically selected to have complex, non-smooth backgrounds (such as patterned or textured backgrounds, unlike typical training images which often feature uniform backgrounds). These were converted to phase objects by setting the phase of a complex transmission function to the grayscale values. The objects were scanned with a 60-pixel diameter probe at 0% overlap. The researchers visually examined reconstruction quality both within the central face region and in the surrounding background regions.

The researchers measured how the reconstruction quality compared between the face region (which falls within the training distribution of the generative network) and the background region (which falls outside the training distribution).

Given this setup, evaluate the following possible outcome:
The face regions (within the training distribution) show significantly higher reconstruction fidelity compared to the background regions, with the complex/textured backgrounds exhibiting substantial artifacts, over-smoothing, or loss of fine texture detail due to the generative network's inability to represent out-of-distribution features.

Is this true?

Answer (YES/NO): YES